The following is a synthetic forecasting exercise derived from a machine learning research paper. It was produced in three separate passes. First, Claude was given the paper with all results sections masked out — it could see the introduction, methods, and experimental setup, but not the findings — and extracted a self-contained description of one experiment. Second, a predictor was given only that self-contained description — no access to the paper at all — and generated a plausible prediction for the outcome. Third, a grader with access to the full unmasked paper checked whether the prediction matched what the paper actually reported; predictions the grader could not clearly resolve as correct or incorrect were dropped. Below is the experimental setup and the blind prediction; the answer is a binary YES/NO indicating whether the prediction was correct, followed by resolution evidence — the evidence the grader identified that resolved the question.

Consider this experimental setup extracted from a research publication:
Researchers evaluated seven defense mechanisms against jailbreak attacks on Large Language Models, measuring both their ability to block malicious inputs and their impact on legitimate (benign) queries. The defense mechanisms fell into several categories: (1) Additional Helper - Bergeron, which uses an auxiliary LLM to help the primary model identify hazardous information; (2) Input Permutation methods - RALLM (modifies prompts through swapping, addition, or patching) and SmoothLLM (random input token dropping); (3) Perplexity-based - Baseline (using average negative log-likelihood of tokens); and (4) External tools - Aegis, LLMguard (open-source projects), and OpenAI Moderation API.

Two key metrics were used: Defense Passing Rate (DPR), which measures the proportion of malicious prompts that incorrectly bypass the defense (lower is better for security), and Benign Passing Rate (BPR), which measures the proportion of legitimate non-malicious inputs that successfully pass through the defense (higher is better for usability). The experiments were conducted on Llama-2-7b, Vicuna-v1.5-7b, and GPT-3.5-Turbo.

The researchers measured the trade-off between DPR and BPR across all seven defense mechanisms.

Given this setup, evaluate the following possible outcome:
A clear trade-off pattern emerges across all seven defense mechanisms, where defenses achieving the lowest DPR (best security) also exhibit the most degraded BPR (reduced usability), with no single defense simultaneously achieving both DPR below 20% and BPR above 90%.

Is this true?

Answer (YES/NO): NO